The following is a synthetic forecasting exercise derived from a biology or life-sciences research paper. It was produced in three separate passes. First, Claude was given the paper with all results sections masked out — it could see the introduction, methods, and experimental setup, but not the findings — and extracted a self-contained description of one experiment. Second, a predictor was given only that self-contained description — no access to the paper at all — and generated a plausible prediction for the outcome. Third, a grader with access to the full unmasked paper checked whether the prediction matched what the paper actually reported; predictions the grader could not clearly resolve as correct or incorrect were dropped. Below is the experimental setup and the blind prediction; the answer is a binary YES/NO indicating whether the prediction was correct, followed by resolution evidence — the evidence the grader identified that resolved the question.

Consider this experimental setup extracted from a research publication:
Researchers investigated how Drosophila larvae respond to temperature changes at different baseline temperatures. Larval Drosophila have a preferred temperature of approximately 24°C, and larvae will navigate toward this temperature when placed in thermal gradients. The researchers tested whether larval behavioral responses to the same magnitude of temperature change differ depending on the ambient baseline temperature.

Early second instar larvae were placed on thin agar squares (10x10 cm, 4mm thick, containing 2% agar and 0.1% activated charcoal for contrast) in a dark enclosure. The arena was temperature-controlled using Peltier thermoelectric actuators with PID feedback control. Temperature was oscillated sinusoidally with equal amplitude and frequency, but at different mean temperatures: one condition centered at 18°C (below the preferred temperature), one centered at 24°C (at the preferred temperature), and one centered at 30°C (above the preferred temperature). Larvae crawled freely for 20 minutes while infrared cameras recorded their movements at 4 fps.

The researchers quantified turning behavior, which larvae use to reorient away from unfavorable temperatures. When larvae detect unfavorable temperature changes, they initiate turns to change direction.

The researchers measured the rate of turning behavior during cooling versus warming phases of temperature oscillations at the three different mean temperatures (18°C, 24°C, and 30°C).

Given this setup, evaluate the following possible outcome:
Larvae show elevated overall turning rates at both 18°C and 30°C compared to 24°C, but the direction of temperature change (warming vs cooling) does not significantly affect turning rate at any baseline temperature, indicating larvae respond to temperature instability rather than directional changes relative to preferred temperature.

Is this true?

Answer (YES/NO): NO